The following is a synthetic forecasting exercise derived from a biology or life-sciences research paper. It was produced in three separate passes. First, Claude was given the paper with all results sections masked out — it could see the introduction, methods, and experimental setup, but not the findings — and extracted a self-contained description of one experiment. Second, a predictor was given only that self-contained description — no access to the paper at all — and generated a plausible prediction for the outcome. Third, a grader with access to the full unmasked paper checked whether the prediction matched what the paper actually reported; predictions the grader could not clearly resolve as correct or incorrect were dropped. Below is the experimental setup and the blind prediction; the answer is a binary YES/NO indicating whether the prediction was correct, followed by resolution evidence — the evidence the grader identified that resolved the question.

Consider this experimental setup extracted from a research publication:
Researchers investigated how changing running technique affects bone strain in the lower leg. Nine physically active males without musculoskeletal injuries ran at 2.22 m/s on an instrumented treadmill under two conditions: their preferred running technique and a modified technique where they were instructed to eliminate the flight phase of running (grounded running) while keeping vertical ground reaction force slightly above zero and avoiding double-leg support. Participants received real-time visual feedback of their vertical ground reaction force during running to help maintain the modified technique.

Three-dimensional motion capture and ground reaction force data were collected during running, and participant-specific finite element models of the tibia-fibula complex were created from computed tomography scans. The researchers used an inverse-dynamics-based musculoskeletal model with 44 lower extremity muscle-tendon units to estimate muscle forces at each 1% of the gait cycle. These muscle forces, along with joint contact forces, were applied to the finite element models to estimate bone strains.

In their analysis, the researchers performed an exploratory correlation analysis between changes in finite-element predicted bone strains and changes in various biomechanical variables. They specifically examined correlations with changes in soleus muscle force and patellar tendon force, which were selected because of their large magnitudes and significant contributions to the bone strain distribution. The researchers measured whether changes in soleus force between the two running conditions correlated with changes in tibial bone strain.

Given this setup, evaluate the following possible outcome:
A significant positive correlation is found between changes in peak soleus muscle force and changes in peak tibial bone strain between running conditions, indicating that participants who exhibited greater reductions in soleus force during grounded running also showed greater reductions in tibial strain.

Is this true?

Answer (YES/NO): YES